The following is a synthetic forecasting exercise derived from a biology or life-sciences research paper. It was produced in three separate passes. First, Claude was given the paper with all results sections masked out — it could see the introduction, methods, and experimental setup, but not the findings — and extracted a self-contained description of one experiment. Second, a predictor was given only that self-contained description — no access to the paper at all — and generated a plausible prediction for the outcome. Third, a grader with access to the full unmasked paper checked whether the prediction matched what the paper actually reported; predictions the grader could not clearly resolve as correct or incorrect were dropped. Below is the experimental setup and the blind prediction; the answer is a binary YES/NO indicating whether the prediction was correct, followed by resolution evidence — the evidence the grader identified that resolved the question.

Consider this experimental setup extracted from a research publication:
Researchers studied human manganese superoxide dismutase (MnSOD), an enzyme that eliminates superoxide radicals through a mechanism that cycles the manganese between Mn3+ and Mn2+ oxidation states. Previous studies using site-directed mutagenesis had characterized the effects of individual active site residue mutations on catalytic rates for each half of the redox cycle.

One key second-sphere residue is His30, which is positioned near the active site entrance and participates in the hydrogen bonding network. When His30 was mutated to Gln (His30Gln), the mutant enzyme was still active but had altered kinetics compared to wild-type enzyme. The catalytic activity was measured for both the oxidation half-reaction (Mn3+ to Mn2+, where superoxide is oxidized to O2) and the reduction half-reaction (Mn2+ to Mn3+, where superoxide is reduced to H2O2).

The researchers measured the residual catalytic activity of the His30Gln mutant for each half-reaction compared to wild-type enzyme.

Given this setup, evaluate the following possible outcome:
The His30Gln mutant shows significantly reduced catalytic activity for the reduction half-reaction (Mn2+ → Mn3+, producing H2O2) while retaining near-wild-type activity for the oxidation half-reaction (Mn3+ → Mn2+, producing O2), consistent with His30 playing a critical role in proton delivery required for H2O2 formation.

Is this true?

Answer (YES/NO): NO